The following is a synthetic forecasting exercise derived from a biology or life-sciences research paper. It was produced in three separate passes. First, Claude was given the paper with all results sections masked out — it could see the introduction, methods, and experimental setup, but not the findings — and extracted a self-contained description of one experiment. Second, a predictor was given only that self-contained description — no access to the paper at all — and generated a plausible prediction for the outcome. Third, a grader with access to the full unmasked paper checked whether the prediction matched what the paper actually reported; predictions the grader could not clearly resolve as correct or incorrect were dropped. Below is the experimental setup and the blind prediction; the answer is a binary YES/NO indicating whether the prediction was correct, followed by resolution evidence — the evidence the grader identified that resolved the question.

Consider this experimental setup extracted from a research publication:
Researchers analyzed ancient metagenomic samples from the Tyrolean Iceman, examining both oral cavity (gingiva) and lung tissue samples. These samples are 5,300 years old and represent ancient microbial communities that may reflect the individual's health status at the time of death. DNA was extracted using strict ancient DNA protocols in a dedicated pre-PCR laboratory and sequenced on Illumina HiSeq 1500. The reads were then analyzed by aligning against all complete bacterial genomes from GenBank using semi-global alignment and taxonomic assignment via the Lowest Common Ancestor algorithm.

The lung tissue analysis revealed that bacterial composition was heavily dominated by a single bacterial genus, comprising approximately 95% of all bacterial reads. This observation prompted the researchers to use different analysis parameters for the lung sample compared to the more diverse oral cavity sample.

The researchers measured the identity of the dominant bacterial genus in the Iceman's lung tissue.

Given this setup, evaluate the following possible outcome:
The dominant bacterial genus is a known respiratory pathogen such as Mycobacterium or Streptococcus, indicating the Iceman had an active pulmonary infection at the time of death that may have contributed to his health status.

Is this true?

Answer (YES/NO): NO